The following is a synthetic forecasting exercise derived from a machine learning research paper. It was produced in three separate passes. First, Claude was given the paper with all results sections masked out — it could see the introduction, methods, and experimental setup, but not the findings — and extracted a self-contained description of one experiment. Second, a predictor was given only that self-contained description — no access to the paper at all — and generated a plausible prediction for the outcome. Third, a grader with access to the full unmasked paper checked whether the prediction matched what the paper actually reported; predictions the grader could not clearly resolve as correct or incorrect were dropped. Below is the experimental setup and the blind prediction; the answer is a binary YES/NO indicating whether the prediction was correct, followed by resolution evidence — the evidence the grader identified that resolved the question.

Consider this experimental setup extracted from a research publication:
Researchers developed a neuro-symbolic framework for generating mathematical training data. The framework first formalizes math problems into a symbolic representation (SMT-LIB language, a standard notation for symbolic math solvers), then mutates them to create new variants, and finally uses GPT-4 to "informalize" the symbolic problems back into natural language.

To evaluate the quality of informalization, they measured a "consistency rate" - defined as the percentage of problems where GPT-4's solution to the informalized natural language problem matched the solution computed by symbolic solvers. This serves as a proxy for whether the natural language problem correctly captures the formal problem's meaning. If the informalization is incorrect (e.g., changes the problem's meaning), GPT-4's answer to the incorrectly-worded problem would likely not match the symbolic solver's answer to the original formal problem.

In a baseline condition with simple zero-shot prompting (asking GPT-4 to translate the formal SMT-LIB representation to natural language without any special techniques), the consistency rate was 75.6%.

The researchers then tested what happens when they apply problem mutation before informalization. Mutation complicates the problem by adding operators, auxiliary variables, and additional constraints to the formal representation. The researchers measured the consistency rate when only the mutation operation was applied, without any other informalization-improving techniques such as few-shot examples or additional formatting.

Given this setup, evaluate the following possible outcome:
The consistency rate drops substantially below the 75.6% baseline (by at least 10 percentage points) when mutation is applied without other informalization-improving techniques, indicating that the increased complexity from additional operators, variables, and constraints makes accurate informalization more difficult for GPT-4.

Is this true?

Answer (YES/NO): YES